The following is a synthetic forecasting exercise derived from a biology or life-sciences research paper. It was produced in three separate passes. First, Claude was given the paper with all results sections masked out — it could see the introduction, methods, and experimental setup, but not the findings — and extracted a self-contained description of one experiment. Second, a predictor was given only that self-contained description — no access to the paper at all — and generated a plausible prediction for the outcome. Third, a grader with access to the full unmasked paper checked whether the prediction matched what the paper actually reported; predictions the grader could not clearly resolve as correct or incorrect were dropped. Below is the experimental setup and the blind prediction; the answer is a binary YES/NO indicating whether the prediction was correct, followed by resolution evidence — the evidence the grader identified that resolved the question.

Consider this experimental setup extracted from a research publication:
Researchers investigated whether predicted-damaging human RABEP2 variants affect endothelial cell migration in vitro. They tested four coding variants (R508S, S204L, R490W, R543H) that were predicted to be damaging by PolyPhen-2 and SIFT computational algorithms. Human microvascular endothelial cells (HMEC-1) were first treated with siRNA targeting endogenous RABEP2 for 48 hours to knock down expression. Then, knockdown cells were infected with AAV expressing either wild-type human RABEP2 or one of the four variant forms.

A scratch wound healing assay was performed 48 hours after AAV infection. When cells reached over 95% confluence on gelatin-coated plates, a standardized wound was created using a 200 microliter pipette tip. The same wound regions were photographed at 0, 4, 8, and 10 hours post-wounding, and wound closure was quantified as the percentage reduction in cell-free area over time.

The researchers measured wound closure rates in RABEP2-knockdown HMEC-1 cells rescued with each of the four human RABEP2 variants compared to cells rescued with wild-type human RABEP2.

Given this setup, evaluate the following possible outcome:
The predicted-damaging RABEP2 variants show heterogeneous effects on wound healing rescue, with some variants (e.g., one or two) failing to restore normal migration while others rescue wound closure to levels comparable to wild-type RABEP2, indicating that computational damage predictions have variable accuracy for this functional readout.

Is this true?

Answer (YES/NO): NO